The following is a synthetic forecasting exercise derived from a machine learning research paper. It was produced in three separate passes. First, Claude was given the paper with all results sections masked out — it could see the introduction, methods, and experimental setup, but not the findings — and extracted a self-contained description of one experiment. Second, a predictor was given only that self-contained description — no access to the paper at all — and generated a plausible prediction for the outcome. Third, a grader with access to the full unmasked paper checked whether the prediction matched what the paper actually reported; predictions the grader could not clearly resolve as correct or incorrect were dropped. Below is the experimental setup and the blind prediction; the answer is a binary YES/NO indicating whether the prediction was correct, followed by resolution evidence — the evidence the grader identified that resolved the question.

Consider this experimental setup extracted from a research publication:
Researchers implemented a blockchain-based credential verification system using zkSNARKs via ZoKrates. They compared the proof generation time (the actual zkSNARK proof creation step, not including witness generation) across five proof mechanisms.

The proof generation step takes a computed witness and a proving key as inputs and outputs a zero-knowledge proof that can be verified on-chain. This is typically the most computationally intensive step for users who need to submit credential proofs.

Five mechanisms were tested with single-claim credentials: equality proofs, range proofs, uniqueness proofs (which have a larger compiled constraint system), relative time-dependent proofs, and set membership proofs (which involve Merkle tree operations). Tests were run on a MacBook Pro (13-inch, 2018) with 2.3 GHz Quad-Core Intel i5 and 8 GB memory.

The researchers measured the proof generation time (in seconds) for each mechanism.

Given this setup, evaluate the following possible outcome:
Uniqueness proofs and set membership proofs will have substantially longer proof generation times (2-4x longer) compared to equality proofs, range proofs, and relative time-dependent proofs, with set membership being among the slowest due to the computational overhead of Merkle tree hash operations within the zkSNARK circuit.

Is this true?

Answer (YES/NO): YES